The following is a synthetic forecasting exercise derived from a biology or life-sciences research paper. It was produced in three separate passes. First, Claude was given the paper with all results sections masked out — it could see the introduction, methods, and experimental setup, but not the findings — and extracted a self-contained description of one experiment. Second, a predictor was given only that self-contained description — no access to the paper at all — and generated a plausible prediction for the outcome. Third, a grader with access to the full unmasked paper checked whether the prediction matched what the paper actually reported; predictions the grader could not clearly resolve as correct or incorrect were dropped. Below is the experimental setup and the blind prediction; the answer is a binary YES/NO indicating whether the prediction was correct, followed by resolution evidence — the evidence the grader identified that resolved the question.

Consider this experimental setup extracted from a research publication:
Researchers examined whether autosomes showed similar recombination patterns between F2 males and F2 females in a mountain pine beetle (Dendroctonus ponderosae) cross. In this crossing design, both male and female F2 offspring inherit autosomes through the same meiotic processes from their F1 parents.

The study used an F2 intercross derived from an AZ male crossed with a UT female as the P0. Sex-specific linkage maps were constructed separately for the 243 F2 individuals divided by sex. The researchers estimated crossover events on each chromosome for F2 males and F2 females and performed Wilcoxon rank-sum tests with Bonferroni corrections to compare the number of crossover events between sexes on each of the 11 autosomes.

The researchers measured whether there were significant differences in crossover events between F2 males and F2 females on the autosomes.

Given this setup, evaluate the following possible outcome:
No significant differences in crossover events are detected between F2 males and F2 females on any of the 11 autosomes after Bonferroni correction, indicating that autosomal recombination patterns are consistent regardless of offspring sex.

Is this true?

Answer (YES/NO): YES